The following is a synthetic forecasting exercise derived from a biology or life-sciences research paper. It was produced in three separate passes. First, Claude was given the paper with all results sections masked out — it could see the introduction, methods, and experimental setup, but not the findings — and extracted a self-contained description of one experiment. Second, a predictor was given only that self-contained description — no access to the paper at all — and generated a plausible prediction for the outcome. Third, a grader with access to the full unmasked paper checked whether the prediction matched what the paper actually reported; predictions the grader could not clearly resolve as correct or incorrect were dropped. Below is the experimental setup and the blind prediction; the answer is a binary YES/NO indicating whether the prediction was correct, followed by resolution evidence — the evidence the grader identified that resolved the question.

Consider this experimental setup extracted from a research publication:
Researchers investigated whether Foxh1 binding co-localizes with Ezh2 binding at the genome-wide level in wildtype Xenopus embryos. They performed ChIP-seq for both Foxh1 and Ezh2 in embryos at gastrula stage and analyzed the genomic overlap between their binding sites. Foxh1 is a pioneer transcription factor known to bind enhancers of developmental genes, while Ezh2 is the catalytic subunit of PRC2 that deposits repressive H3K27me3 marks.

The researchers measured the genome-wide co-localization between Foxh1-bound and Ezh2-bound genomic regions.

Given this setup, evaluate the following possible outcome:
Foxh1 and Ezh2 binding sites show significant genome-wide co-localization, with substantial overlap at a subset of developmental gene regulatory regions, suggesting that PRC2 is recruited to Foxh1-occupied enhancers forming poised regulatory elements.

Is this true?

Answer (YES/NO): NO